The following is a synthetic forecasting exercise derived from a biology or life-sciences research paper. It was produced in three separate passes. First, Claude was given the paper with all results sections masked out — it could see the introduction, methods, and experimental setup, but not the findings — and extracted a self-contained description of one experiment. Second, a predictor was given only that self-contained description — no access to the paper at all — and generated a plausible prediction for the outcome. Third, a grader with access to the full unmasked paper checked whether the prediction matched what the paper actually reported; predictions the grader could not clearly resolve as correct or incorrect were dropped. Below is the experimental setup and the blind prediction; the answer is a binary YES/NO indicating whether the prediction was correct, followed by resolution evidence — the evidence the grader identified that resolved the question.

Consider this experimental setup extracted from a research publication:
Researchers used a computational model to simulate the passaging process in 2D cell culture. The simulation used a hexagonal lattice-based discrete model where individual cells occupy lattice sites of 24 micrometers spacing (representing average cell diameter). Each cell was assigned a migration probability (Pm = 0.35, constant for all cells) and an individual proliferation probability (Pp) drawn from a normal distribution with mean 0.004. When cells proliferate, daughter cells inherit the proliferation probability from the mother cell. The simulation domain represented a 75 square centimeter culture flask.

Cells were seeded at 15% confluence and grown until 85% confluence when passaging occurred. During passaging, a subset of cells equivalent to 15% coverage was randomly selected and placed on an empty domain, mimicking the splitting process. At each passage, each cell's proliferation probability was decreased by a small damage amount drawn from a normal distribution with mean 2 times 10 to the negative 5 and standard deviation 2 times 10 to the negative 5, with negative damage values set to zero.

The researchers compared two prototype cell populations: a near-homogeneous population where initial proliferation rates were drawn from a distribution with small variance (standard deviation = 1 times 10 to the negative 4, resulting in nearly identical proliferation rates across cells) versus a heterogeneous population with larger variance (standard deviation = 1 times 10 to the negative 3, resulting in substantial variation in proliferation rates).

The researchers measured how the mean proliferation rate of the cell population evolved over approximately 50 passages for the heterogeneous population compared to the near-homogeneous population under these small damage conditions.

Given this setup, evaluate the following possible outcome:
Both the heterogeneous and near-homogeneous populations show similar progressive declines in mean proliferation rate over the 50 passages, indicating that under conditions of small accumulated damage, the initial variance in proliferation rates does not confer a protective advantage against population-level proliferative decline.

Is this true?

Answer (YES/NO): NO